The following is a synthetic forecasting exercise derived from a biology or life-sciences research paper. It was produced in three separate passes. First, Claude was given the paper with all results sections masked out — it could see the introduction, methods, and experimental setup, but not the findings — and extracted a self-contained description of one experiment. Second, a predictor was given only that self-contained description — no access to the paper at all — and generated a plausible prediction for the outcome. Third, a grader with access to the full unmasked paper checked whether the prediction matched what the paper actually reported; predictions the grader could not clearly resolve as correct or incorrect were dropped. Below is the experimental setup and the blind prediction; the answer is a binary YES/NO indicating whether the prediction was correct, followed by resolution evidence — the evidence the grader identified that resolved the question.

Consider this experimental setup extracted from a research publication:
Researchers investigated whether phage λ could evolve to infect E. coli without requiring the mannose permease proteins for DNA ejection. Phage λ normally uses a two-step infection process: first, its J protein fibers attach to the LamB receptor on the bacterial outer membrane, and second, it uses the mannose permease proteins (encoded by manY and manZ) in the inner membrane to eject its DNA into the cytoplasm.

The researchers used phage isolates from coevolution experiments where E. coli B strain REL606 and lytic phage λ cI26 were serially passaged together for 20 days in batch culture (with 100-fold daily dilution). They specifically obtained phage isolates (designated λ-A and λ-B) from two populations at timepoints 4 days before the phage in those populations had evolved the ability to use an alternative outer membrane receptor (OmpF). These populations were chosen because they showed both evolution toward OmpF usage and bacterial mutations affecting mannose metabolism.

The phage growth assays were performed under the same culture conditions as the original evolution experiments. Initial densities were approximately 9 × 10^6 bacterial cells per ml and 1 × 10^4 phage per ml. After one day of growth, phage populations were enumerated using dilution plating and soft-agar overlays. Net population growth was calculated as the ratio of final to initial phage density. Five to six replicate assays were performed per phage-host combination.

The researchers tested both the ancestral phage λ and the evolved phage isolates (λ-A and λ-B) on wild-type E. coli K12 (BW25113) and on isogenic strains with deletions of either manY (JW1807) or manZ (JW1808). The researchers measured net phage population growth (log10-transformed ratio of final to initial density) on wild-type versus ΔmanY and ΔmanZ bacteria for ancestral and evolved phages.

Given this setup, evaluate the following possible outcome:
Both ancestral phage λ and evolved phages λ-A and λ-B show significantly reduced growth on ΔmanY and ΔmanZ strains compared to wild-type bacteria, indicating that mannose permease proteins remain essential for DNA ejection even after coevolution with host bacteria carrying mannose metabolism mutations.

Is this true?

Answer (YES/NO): NO